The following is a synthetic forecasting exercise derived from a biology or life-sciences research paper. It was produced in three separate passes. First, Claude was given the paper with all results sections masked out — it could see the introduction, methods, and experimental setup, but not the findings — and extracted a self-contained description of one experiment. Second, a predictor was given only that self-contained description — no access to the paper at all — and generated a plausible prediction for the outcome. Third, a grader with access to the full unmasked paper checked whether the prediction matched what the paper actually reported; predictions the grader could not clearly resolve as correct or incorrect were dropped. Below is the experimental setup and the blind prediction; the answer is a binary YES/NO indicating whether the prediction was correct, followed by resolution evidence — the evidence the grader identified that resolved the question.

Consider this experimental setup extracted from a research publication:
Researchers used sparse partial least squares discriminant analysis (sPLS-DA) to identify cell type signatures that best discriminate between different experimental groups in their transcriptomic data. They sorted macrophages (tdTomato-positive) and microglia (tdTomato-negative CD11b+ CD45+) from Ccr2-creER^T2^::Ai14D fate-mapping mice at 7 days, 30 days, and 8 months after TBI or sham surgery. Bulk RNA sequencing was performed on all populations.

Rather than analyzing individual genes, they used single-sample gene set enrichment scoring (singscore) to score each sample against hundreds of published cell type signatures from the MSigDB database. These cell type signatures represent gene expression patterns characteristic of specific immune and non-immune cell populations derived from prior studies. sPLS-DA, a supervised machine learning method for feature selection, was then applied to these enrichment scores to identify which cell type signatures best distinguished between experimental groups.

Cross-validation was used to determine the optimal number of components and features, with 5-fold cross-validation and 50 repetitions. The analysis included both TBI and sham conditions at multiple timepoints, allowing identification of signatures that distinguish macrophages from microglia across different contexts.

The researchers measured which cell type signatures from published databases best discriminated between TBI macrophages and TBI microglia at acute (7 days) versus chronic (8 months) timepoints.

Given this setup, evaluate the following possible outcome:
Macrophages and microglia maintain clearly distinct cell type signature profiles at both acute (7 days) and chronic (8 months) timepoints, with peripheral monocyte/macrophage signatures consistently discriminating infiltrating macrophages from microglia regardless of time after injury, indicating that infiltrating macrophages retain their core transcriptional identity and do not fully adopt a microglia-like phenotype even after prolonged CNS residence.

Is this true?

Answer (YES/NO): YES